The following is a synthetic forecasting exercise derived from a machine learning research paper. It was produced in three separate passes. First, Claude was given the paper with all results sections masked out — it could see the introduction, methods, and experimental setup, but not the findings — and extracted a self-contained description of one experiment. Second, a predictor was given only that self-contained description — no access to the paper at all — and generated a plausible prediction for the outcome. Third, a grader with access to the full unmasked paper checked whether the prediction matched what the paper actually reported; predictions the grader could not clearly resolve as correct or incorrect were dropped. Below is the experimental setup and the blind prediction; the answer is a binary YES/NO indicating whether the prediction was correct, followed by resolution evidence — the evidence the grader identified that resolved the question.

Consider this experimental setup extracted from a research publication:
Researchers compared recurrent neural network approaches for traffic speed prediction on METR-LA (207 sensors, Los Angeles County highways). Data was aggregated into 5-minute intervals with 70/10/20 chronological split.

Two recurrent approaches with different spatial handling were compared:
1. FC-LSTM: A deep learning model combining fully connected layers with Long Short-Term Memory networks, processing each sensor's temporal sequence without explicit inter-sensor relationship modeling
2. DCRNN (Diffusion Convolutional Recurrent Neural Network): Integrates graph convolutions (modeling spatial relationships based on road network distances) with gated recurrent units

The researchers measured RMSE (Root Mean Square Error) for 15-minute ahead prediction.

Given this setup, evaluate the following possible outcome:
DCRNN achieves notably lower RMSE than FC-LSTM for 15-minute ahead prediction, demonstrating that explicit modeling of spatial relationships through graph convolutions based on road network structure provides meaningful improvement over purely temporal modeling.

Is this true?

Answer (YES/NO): YES